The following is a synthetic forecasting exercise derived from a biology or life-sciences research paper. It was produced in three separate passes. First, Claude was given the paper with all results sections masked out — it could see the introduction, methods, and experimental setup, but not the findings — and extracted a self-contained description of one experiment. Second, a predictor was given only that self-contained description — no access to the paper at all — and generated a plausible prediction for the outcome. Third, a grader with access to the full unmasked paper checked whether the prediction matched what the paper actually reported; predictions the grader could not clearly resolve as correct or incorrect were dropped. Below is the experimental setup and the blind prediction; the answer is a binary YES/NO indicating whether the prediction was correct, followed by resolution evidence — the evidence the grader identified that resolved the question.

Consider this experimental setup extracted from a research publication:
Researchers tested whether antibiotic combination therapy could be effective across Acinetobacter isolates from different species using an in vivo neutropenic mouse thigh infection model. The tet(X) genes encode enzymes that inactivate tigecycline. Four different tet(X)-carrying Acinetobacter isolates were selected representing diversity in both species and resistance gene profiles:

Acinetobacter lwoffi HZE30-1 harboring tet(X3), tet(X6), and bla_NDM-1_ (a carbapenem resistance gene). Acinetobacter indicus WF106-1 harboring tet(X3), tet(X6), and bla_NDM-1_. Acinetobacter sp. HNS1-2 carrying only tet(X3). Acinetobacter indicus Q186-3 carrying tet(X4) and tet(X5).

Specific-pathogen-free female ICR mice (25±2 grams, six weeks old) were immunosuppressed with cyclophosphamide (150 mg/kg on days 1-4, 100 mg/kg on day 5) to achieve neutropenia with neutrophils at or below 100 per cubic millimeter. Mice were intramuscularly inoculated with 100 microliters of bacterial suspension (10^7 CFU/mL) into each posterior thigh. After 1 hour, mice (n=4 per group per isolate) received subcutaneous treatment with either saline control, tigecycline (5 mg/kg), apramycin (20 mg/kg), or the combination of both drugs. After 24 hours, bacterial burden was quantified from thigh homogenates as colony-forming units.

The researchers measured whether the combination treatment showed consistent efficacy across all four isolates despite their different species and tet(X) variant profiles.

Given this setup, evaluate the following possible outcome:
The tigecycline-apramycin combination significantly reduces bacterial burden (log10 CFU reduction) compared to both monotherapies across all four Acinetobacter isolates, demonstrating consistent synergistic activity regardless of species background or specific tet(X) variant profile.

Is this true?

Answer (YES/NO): NO